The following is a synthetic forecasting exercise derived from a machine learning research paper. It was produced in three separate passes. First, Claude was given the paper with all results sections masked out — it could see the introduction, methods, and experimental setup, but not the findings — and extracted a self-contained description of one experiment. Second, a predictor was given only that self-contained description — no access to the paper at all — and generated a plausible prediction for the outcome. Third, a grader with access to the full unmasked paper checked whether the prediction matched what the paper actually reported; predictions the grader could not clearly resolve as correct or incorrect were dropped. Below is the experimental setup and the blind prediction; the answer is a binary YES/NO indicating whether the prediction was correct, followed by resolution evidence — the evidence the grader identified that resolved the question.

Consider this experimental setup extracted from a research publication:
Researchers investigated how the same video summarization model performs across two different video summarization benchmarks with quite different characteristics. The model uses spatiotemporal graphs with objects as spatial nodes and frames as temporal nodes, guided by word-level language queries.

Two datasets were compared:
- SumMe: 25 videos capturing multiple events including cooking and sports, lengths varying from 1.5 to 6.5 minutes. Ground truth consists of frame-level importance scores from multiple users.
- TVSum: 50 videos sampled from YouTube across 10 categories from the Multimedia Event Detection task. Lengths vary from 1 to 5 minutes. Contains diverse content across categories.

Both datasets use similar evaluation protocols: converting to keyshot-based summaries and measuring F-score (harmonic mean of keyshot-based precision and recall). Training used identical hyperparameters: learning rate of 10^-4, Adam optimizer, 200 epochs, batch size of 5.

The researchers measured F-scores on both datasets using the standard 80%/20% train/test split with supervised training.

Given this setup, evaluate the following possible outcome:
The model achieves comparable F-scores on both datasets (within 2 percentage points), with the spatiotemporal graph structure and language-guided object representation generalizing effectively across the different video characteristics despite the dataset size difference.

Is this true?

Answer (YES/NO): NO